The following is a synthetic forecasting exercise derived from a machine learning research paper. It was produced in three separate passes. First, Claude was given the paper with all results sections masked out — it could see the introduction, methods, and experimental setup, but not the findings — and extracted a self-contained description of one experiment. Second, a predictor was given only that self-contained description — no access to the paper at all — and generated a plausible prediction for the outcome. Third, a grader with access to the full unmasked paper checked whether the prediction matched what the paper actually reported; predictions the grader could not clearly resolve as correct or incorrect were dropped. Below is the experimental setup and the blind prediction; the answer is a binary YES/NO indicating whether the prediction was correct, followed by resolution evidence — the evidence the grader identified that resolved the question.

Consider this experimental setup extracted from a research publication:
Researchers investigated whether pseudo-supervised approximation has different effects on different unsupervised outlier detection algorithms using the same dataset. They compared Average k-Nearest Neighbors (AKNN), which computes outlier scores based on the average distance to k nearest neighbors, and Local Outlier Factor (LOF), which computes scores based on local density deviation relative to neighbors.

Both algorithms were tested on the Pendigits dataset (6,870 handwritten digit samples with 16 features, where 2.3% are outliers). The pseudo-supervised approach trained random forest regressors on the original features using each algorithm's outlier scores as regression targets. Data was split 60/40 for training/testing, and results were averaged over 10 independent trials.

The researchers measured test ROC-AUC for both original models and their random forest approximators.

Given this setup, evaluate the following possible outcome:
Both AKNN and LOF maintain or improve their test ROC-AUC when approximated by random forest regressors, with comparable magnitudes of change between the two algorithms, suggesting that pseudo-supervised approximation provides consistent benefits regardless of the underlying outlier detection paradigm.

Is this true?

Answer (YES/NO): NO